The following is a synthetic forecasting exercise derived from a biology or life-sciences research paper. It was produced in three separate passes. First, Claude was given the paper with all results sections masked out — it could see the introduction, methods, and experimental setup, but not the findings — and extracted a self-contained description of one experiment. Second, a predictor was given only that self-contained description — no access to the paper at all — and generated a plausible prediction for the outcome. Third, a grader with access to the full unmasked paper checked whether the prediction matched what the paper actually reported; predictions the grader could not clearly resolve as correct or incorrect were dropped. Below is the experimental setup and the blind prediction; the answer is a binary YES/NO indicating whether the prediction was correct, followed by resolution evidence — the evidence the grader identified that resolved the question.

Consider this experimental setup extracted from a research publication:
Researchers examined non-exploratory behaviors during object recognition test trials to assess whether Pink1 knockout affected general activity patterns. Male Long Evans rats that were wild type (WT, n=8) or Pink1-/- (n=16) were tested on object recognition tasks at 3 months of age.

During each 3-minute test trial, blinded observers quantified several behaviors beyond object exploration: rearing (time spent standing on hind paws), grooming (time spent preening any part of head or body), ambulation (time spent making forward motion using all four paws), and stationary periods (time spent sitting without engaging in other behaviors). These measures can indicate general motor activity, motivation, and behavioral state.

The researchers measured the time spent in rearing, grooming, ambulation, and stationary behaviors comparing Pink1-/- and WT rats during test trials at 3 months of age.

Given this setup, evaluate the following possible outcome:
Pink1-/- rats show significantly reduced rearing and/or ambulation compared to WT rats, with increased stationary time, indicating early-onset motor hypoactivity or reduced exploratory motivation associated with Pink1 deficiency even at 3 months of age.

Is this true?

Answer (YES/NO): NO